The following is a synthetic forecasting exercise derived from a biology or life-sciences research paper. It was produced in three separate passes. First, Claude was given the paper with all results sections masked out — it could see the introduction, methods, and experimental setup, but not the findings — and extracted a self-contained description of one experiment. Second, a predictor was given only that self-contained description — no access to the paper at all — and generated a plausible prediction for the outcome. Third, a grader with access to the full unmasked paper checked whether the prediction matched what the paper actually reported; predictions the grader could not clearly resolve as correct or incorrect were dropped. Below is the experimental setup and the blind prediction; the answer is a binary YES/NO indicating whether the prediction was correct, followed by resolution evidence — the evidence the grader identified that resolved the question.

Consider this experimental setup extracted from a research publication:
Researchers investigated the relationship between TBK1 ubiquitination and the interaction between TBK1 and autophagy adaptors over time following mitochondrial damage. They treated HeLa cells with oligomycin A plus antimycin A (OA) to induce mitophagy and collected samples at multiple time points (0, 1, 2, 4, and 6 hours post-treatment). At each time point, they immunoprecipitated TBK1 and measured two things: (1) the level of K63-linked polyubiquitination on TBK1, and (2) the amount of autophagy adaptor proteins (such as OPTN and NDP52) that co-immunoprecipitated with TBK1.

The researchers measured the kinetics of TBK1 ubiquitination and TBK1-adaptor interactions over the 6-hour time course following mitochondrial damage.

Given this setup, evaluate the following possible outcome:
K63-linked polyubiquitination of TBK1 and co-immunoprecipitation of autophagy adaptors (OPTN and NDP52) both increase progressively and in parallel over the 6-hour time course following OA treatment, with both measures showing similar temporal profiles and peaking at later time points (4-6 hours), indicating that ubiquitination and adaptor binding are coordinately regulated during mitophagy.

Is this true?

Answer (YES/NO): NO